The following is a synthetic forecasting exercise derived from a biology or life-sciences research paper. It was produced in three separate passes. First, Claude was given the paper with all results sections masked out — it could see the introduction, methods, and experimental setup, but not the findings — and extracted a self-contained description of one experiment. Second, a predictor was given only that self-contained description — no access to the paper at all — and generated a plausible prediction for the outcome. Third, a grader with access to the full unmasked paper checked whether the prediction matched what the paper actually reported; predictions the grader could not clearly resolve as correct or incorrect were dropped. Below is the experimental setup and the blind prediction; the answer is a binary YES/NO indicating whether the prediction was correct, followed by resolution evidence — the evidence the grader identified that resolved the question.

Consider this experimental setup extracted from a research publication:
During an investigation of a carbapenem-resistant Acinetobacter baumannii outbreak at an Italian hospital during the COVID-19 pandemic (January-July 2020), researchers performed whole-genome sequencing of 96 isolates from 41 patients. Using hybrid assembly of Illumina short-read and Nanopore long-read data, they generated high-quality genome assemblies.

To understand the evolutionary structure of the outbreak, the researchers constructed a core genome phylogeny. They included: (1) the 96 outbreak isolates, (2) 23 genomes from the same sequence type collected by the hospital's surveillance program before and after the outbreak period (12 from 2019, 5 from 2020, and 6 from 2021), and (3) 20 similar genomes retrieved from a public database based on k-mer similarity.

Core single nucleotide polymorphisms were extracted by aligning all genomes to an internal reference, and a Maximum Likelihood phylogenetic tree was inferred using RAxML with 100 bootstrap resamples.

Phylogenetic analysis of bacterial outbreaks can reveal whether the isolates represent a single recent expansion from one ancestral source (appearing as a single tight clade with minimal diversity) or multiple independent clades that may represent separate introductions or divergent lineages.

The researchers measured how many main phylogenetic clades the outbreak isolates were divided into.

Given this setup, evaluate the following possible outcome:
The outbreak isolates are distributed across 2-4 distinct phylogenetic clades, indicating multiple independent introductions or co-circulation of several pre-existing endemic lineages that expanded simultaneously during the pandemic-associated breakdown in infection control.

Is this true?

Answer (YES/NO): YES